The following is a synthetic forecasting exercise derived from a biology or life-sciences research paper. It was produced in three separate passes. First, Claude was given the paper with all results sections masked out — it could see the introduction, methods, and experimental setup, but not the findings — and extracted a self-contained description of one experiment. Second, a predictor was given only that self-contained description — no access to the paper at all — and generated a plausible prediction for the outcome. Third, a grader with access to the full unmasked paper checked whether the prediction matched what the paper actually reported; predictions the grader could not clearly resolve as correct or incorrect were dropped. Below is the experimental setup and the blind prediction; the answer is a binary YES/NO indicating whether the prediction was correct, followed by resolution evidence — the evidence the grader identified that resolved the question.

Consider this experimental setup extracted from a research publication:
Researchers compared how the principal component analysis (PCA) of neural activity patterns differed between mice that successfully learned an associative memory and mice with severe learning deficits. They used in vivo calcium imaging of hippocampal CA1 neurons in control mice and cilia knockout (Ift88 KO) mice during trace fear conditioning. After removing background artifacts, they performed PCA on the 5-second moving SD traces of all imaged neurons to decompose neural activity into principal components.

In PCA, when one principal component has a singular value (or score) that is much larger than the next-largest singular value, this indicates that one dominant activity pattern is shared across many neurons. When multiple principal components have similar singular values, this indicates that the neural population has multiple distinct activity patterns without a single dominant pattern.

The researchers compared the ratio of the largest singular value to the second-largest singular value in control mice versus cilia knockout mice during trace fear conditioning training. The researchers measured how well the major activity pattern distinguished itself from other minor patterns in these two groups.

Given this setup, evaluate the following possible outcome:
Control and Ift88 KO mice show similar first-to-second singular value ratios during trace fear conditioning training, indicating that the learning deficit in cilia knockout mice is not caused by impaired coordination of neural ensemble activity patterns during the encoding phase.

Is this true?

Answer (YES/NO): NO